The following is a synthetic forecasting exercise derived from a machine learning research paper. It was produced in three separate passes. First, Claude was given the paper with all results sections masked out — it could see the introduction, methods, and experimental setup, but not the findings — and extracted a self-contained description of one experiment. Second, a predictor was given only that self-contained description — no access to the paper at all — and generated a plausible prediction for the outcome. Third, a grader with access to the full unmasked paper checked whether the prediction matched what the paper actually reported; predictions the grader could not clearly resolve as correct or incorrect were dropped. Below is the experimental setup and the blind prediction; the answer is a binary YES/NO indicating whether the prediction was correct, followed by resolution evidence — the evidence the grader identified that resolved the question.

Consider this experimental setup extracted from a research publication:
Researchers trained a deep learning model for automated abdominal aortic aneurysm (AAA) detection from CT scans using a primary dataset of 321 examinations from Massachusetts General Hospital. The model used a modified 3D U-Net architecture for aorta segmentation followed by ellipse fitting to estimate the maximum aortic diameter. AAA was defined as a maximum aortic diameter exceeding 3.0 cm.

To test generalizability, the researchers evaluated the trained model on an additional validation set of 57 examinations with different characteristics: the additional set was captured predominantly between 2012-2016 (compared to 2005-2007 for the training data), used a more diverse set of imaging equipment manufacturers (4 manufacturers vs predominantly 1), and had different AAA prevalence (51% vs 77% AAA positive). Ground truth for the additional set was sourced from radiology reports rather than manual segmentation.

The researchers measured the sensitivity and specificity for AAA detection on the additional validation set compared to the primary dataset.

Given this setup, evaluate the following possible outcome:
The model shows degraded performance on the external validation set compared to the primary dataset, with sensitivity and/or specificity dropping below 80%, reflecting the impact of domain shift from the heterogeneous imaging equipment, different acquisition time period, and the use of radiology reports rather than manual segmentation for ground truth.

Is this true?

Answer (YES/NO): NO